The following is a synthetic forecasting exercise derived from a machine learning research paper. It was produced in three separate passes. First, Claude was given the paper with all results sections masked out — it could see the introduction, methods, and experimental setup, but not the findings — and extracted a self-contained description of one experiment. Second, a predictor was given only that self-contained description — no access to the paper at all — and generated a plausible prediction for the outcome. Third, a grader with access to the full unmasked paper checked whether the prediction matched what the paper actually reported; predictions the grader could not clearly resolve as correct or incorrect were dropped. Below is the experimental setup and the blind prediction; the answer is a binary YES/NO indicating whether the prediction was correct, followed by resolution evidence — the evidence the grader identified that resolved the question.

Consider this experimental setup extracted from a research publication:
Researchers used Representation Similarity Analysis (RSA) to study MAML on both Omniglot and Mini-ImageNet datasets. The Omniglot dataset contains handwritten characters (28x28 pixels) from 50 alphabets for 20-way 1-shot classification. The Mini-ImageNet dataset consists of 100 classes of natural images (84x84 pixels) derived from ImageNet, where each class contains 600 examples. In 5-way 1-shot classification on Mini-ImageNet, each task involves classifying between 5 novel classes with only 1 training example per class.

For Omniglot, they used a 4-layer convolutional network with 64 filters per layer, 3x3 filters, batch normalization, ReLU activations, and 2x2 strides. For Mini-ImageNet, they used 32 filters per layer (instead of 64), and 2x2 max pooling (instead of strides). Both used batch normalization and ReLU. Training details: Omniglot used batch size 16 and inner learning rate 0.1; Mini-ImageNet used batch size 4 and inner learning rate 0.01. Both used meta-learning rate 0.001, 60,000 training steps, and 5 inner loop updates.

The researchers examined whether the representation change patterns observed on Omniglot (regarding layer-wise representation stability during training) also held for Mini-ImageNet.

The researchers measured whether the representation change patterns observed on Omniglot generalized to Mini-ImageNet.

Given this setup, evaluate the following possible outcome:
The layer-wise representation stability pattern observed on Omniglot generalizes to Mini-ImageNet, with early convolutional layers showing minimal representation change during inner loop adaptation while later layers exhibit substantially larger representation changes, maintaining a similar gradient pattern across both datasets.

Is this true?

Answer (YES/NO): YES